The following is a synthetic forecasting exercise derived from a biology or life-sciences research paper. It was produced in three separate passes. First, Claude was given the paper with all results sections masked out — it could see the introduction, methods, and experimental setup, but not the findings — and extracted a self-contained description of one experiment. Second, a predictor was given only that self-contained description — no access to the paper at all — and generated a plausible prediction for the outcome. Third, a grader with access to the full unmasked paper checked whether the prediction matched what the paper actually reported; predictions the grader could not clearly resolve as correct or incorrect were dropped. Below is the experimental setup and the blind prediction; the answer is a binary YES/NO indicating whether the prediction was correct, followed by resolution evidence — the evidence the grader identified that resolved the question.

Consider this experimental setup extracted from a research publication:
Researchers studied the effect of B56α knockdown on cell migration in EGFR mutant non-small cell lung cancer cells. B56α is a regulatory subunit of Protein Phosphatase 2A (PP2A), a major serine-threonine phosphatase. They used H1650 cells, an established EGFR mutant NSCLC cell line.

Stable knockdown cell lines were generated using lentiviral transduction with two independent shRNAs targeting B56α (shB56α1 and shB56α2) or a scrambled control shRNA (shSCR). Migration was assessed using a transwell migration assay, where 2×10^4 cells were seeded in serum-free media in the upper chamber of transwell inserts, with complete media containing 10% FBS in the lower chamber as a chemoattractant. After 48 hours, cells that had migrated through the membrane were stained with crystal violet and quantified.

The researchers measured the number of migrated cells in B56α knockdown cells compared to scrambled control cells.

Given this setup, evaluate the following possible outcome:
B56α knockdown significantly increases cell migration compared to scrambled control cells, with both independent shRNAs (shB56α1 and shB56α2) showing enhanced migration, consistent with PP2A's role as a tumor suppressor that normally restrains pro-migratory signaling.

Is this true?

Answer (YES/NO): YES